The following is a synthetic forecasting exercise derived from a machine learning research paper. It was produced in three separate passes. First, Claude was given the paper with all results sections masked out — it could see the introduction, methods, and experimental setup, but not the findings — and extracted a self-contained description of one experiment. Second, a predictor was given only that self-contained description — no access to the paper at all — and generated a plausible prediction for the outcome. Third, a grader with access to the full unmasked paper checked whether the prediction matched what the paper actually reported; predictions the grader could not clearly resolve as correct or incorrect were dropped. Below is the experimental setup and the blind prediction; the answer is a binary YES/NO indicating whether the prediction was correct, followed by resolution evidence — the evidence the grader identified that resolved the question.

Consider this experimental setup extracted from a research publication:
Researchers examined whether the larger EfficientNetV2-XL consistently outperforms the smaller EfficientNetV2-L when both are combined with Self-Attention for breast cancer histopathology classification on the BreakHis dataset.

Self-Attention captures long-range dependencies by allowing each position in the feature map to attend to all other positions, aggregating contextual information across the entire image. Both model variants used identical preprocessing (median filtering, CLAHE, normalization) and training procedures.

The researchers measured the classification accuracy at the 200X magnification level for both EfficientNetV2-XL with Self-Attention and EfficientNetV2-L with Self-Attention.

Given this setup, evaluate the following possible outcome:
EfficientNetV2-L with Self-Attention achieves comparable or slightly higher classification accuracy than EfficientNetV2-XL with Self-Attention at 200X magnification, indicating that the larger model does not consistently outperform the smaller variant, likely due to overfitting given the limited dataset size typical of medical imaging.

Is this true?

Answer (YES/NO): YES